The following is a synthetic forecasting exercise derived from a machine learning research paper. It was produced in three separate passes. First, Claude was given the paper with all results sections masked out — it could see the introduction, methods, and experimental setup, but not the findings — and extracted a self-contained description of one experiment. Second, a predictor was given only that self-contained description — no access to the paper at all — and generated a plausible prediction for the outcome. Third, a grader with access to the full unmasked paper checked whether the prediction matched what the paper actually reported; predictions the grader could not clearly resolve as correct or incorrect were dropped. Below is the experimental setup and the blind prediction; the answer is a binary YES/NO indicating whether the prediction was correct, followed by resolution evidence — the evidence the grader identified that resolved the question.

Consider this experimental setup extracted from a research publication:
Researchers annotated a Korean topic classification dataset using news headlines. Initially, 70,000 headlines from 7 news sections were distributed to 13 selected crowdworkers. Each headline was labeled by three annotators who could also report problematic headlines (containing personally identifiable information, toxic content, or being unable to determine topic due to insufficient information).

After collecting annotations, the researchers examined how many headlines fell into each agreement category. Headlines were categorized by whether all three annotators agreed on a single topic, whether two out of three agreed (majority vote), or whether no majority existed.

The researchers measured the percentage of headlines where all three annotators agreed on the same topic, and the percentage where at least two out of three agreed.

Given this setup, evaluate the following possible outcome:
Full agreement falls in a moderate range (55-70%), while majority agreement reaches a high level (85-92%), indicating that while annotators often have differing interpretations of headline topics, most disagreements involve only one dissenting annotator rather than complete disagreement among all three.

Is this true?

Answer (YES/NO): NO